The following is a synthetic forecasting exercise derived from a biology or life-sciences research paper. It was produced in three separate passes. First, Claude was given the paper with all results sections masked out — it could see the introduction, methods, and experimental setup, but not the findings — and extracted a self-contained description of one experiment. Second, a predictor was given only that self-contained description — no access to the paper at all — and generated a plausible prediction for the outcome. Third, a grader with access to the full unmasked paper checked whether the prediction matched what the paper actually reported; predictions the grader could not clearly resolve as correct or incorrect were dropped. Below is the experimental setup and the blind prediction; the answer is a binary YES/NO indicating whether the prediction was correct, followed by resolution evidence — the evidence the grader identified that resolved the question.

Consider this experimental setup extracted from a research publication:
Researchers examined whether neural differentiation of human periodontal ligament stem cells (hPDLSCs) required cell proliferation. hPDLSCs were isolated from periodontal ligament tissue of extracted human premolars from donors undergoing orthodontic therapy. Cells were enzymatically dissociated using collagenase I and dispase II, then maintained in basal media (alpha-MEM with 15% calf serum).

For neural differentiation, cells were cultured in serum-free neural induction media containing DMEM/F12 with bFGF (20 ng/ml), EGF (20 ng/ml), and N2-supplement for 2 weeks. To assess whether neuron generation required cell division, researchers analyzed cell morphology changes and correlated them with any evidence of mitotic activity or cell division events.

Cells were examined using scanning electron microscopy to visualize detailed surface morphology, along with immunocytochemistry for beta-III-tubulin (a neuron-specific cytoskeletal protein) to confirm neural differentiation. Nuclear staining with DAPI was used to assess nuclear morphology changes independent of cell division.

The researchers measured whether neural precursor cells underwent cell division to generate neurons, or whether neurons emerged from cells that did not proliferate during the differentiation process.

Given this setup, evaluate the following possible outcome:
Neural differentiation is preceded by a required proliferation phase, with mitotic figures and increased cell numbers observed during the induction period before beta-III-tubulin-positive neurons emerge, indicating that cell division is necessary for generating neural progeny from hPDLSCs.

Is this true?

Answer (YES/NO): NO